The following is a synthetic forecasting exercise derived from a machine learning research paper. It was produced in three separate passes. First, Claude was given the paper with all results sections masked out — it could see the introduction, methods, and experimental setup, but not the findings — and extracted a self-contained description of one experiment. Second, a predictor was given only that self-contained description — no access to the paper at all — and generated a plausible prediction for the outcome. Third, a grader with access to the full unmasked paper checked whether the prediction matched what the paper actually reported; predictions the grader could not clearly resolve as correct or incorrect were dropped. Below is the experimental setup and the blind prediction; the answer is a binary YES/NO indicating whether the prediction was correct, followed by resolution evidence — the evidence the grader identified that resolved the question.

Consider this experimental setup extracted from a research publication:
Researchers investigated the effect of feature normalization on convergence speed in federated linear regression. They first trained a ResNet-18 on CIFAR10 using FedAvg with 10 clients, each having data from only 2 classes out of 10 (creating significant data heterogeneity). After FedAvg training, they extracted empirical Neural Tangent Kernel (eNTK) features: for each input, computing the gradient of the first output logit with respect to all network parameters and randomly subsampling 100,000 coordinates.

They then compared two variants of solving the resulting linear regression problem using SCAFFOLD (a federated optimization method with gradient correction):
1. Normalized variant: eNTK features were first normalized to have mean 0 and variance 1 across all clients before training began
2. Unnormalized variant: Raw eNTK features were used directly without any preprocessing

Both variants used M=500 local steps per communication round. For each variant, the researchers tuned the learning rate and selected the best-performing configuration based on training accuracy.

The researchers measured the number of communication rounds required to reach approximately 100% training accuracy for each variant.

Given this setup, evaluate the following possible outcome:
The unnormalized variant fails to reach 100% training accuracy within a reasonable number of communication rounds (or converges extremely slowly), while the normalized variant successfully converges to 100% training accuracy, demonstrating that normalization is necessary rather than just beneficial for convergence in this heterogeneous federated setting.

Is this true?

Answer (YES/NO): NO